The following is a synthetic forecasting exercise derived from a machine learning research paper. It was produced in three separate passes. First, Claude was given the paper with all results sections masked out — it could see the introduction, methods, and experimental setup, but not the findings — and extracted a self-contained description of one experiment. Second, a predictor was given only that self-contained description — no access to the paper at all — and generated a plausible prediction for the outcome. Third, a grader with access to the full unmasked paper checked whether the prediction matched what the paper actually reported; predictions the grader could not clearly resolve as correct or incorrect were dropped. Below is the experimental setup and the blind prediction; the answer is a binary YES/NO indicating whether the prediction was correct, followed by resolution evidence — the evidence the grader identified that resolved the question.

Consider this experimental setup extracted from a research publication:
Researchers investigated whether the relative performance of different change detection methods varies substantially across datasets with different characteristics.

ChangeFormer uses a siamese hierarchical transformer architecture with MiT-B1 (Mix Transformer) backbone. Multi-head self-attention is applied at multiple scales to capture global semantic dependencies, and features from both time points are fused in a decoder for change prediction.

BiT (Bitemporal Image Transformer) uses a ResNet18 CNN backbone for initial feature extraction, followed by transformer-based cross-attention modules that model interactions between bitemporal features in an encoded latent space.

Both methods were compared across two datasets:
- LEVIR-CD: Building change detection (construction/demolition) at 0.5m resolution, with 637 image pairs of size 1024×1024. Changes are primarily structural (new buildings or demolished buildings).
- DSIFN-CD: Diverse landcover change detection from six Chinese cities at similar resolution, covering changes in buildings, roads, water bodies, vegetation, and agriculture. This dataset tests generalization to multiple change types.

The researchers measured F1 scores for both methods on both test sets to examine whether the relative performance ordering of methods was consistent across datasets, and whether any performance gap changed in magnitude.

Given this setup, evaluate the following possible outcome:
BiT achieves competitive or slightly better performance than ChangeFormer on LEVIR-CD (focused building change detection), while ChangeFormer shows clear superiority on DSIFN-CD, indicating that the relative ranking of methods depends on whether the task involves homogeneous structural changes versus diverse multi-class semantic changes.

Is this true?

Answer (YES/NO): NO